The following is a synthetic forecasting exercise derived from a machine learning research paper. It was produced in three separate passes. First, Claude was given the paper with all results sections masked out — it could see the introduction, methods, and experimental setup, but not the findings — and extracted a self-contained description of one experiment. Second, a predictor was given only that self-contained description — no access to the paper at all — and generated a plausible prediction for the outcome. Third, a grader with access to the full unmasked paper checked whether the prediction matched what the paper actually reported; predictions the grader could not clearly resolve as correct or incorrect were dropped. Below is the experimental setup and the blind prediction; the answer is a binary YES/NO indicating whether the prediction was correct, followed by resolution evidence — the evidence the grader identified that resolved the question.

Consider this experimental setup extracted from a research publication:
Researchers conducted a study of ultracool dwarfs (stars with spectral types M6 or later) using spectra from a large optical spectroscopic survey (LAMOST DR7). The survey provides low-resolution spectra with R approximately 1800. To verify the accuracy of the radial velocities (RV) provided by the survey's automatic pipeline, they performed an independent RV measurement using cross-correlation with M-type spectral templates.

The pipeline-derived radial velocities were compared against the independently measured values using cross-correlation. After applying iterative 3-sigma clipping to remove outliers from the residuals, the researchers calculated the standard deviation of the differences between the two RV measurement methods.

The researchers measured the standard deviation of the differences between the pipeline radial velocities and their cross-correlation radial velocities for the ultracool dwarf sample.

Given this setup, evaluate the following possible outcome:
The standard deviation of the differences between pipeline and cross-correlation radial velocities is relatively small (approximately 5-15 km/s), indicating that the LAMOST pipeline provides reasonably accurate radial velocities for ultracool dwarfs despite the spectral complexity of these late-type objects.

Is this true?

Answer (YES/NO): YES